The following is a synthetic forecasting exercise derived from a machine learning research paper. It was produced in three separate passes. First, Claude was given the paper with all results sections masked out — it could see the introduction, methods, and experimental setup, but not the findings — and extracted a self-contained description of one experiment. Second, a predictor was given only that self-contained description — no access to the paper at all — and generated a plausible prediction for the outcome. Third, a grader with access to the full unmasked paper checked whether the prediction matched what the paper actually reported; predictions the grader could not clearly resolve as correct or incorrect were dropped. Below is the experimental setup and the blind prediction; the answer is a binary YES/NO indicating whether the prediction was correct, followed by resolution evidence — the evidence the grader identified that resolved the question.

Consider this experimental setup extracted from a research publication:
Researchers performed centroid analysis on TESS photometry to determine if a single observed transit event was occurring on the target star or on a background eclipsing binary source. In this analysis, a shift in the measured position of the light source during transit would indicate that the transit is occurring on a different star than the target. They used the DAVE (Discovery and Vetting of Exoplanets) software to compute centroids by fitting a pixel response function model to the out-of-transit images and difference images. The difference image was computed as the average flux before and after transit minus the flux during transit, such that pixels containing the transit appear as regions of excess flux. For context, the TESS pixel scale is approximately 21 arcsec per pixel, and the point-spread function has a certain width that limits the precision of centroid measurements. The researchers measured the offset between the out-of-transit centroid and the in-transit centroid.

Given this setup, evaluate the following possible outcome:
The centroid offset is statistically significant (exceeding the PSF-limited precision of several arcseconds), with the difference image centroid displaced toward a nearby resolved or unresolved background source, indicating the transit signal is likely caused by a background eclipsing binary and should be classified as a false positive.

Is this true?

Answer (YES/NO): NO